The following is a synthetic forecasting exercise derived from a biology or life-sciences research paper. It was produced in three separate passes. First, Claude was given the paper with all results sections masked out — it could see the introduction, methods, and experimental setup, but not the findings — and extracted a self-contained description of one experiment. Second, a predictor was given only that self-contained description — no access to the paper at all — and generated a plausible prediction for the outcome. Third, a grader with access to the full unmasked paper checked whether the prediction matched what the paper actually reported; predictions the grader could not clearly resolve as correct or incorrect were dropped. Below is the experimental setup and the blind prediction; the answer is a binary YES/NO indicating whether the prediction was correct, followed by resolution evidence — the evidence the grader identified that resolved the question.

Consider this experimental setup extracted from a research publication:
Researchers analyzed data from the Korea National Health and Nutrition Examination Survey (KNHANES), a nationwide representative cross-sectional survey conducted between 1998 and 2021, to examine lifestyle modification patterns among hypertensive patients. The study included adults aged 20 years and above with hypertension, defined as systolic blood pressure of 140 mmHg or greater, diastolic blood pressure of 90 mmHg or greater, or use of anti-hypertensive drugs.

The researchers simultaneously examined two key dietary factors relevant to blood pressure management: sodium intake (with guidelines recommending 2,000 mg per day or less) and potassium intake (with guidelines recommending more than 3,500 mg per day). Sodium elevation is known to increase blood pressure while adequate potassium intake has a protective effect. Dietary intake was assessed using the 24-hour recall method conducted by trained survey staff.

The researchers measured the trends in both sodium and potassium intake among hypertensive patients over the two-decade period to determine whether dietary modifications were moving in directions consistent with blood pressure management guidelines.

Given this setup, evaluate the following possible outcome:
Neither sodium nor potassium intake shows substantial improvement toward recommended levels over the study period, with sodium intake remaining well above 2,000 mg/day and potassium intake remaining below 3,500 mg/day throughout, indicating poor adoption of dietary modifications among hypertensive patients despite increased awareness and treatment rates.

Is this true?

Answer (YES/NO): NO